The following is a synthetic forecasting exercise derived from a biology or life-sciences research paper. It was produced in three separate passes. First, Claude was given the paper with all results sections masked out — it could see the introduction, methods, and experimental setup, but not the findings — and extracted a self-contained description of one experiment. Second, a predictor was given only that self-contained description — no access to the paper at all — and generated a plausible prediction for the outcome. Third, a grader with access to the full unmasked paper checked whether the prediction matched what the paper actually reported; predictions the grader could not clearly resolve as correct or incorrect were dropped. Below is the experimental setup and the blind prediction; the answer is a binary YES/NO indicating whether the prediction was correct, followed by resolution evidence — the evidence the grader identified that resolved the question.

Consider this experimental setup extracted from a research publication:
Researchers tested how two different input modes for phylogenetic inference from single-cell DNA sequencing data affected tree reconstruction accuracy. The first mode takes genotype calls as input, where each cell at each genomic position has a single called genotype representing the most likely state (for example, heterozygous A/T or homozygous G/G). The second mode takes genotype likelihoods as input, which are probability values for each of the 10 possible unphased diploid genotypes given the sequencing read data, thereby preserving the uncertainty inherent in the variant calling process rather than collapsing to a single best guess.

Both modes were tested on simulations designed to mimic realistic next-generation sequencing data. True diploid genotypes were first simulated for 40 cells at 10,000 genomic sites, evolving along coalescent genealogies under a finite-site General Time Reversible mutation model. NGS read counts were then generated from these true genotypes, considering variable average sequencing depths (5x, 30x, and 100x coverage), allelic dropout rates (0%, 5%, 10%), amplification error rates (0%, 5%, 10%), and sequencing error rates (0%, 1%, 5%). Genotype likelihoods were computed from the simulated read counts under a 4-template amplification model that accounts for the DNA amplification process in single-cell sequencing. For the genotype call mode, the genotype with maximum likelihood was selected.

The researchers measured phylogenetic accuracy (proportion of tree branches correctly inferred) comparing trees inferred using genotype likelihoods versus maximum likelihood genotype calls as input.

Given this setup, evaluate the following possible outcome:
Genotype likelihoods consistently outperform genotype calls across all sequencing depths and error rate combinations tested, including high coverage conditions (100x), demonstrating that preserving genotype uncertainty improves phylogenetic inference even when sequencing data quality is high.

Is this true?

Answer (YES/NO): NO